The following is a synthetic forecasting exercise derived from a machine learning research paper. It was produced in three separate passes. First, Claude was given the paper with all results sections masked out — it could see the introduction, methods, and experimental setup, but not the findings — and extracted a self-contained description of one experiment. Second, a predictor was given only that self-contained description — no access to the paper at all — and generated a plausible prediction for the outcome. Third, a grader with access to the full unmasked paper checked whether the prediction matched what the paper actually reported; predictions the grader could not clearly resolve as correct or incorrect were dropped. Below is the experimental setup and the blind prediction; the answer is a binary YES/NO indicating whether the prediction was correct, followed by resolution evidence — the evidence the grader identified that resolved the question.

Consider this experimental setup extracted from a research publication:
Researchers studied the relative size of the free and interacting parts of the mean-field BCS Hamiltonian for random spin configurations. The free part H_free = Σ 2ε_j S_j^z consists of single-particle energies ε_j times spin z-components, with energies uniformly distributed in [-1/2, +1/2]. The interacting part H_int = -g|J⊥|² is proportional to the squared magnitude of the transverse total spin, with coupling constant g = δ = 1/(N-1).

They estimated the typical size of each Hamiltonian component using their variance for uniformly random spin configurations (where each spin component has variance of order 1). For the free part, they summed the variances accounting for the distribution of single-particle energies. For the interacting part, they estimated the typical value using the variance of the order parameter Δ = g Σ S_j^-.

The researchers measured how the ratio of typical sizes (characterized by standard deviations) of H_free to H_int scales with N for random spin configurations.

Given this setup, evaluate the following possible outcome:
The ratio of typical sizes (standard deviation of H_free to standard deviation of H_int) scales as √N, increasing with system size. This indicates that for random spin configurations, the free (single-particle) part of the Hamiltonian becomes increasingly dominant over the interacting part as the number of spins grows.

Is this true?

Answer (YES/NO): YES